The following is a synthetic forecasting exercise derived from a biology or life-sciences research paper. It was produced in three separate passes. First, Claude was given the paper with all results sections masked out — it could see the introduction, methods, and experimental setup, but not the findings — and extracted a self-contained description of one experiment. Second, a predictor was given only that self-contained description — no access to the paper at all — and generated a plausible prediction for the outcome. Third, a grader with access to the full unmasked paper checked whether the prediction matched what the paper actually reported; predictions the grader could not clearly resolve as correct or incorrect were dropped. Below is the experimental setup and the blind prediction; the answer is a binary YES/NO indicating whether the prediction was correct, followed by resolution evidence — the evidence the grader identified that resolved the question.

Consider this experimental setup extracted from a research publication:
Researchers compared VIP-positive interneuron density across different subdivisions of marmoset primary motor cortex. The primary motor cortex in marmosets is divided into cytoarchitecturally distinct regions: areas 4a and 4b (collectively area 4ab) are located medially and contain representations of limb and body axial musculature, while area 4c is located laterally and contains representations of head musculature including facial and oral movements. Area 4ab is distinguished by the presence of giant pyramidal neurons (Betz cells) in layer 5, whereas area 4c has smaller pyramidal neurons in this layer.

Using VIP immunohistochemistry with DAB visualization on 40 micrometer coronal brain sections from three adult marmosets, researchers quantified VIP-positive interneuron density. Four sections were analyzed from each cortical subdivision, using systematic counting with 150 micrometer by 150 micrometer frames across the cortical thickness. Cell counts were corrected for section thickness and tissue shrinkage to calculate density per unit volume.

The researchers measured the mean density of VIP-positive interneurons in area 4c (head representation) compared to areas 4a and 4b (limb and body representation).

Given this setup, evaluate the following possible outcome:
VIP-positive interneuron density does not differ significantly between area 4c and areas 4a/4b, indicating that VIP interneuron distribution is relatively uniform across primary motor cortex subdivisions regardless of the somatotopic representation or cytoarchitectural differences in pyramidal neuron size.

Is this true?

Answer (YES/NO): NO